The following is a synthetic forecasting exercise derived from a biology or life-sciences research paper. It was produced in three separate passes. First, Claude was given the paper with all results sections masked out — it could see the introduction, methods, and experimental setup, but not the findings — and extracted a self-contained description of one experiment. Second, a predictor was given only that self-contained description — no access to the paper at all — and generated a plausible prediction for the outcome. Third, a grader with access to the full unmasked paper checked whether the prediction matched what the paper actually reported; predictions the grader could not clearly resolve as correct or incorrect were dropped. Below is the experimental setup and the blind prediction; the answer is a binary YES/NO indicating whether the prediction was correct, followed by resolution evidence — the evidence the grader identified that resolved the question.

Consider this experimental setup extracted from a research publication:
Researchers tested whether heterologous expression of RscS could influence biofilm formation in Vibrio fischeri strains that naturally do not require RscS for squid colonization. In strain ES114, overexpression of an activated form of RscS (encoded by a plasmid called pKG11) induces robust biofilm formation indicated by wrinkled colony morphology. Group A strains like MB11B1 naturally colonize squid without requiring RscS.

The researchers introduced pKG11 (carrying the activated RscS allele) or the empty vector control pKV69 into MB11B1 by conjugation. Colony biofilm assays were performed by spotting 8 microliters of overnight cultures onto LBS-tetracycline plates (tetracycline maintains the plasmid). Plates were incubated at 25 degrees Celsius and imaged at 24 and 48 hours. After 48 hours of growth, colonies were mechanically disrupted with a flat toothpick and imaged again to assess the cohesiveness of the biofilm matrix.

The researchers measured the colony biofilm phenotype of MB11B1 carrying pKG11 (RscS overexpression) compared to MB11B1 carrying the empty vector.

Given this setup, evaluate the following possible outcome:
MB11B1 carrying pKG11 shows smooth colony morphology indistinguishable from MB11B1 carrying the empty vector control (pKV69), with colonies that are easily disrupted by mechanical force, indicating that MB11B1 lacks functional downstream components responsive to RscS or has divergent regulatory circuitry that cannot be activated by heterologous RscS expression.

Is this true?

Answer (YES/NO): NO